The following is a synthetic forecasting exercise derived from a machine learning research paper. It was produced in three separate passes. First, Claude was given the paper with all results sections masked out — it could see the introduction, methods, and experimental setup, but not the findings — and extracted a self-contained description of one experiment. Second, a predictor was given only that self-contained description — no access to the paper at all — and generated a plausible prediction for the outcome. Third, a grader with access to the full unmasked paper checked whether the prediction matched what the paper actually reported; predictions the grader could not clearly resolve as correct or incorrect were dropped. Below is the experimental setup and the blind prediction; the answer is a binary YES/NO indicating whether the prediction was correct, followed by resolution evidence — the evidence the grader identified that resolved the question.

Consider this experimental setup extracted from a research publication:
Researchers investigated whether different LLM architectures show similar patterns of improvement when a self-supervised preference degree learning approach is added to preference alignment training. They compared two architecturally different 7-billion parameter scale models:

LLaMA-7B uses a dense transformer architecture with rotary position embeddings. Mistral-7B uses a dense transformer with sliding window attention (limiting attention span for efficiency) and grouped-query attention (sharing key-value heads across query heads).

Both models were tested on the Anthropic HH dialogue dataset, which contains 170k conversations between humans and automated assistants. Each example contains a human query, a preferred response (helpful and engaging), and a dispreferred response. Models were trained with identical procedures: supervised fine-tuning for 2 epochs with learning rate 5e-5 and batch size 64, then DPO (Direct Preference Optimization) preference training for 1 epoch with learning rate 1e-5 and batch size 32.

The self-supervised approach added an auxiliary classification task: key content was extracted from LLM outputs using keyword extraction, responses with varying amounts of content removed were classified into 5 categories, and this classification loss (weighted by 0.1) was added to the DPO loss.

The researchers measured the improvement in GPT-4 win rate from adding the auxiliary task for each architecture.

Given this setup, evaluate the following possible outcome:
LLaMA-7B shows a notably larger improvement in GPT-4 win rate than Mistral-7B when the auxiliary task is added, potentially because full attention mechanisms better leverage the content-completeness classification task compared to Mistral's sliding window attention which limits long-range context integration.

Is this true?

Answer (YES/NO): NO